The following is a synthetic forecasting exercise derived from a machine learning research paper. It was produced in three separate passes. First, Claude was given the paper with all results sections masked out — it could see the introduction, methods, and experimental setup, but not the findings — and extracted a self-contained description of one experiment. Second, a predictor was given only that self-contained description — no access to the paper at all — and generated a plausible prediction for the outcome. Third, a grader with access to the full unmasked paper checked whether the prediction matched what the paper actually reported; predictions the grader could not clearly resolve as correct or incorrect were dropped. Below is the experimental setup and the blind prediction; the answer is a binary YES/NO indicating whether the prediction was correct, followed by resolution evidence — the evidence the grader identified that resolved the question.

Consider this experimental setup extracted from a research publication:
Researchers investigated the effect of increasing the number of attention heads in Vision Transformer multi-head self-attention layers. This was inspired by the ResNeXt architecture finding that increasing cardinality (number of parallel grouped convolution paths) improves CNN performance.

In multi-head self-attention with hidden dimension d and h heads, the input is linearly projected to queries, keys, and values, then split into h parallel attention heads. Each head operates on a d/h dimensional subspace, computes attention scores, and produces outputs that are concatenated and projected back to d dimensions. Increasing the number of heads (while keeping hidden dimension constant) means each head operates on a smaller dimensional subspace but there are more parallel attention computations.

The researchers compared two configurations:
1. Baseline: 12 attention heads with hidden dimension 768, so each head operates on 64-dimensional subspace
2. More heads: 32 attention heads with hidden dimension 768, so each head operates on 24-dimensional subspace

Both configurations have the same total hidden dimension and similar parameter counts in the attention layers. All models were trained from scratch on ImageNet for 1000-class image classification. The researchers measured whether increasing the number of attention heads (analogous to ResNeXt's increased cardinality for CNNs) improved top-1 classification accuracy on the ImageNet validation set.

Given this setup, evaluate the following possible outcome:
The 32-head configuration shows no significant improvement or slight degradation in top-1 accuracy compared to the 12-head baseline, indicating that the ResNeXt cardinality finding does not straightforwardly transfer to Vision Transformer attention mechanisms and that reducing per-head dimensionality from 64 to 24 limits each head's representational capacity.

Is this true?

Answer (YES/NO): YES